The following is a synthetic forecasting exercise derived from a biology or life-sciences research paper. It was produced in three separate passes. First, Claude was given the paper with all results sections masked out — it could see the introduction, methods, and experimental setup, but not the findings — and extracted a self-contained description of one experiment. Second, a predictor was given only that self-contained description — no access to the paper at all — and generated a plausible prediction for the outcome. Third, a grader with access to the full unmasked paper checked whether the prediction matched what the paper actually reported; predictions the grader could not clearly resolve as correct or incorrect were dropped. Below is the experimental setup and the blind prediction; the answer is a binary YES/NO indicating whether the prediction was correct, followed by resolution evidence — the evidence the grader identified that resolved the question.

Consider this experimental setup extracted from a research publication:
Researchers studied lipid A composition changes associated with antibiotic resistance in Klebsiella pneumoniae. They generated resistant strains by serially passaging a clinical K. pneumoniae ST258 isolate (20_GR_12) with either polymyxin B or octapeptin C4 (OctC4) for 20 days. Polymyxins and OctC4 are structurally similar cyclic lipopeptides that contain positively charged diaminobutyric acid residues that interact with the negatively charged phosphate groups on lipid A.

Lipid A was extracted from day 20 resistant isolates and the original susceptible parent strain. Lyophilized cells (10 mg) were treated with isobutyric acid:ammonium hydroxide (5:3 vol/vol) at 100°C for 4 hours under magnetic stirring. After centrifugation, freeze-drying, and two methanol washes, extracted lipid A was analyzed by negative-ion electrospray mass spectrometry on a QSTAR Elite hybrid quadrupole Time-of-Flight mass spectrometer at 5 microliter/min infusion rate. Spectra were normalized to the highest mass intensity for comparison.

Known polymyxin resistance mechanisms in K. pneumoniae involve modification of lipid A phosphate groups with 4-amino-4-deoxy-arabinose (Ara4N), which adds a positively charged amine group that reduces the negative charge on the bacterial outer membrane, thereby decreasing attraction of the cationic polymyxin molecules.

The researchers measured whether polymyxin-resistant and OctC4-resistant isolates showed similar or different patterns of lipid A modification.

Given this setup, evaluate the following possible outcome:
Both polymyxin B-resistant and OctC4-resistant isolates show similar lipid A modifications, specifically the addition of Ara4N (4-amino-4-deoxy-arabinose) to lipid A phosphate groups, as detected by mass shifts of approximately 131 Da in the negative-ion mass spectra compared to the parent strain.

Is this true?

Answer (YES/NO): NO